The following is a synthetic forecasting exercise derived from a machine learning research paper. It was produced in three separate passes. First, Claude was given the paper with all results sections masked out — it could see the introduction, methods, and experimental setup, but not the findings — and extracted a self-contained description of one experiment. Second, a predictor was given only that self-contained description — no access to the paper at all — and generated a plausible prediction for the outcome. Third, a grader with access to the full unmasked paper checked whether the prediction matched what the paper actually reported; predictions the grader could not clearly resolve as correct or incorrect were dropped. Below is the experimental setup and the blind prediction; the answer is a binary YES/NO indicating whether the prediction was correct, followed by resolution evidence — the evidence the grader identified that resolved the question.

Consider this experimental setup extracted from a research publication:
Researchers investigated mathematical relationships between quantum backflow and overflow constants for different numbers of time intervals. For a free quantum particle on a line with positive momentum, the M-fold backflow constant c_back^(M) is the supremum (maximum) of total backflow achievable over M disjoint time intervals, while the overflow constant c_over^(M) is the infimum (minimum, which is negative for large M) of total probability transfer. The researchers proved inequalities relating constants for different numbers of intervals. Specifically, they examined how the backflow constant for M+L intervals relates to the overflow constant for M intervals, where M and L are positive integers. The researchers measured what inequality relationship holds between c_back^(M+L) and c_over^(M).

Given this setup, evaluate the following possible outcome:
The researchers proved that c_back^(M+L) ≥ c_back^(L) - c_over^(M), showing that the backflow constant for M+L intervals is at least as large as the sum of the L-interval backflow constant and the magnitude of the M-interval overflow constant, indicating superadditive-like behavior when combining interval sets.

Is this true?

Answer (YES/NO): NO